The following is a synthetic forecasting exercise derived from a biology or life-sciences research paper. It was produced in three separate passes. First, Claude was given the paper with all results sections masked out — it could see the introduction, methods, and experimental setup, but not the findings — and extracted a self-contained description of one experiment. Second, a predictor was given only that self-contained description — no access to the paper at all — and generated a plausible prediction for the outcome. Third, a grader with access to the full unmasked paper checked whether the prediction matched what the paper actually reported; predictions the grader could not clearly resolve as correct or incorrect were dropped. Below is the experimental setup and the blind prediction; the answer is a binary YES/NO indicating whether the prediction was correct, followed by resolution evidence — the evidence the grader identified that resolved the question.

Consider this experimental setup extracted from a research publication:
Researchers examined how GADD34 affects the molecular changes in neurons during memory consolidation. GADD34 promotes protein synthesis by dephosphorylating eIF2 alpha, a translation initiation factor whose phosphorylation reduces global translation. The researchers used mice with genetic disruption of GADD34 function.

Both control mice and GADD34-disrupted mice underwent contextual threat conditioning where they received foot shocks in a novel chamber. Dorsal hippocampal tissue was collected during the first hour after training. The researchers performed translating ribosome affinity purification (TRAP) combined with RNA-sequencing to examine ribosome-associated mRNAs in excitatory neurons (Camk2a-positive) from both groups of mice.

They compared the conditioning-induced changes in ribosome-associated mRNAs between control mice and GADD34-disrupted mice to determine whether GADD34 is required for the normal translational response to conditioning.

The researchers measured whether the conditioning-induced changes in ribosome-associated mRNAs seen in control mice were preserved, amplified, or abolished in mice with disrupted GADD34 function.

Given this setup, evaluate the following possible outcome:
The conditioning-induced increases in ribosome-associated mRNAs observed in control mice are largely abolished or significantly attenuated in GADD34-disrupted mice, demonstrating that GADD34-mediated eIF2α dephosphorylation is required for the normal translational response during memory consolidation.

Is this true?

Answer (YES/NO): YES